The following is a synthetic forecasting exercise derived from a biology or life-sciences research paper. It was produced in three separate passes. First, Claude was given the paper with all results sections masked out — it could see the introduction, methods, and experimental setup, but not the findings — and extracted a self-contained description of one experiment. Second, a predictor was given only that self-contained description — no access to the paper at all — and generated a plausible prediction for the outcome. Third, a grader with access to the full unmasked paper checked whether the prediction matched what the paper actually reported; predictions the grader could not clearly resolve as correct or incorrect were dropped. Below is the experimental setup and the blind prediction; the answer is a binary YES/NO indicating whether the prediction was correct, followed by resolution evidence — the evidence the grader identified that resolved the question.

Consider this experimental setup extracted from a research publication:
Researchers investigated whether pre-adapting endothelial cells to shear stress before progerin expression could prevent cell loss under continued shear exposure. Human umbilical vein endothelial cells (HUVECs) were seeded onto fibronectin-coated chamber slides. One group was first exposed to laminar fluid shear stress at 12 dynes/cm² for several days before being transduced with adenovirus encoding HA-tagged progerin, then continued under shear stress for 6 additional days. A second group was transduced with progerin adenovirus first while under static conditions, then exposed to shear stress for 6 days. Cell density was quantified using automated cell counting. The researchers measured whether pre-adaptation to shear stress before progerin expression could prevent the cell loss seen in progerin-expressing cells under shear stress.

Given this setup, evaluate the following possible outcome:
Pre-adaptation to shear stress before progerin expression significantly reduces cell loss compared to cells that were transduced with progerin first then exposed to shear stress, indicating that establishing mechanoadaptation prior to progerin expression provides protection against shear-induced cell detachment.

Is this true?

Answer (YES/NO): YES